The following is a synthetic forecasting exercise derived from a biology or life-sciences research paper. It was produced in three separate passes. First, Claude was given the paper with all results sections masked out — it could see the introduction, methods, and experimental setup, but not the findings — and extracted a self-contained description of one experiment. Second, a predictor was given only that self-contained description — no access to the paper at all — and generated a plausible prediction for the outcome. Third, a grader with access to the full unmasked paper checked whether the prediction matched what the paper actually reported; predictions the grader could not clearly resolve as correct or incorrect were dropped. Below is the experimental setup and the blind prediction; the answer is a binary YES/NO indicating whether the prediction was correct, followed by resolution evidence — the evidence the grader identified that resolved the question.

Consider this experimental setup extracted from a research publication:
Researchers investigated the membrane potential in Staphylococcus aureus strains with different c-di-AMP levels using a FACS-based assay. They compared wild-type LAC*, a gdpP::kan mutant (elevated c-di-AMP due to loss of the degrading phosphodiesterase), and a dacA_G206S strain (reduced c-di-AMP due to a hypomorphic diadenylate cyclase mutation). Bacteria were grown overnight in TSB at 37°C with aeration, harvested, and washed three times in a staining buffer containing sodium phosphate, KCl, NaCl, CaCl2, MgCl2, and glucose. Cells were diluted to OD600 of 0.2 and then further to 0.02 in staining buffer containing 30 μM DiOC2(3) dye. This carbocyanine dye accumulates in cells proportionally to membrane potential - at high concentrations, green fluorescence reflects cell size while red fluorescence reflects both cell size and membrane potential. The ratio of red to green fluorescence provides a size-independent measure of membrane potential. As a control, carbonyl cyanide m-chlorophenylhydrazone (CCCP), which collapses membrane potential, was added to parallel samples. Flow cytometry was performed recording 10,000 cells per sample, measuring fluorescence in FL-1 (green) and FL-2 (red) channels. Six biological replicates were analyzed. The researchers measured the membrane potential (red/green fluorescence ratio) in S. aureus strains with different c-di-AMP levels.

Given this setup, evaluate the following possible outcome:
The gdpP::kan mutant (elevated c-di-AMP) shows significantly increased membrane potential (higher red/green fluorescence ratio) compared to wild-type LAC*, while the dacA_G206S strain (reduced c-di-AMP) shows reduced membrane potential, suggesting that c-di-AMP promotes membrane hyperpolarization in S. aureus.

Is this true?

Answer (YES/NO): YES